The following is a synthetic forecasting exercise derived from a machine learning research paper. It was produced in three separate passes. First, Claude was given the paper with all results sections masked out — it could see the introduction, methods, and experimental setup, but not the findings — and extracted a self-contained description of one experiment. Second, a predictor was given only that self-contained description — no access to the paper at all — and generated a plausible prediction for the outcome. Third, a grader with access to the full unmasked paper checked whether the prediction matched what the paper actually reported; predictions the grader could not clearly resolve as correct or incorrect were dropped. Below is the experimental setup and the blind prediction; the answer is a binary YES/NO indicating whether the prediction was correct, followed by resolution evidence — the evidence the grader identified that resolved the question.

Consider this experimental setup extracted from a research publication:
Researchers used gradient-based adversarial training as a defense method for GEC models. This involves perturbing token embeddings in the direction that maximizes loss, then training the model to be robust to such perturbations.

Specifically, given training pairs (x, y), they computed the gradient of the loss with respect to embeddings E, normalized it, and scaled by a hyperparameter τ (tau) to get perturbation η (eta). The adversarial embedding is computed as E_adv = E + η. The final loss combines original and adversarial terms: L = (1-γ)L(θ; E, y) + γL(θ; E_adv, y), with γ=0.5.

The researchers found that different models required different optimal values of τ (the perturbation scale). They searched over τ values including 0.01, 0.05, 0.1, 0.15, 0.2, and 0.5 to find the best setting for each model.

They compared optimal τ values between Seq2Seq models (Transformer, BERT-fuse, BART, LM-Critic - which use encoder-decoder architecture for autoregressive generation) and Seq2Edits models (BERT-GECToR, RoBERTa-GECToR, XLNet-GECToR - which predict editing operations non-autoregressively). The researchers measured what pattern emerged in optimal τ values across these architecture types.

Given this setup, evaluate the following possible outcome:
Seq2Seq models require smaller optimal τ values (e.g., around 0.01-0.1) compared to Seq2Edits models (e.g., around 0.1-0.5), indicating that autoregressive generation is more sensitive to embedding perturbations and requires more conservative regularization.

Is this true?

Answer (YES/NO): YES